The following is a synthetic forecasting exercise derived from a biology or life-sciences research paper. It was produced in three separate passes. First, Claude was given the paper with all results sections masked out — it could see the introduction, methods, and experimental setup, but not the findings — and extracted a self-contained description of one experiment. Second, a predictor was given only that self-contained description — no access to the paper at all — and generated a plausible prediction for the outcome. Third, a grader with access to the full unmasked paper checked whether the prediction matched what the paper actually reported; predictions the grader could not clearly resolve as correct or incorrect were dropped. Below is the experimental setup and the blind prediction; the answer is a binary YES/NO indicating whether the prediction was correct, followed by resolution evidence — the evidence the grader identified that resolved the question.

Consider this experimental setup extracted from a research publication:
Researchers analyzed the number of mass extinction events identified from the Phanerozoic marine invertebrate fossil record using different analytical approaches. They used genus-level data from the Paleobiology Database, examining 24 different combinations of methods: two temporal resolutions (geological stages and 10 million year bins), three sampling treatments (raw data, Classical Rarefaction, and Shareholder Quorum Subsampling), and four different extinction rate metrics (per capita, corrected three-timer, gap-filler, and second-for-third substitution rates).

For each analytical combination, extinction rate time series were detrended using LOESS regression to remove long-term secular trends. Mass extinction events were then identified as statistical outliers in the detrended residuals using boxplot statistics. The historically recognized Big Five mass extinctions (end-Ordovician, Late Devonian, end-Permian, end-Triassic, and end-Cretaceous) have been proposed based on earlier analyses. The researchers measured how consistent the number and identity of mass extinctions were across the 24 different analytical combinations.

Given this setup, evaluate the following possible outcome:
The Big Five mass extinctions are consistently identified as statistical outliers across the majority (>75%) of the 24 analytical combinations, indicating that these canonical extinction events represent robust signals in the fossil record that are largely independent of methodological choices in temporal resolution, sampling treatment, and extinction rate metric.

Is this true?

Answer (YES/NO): NO